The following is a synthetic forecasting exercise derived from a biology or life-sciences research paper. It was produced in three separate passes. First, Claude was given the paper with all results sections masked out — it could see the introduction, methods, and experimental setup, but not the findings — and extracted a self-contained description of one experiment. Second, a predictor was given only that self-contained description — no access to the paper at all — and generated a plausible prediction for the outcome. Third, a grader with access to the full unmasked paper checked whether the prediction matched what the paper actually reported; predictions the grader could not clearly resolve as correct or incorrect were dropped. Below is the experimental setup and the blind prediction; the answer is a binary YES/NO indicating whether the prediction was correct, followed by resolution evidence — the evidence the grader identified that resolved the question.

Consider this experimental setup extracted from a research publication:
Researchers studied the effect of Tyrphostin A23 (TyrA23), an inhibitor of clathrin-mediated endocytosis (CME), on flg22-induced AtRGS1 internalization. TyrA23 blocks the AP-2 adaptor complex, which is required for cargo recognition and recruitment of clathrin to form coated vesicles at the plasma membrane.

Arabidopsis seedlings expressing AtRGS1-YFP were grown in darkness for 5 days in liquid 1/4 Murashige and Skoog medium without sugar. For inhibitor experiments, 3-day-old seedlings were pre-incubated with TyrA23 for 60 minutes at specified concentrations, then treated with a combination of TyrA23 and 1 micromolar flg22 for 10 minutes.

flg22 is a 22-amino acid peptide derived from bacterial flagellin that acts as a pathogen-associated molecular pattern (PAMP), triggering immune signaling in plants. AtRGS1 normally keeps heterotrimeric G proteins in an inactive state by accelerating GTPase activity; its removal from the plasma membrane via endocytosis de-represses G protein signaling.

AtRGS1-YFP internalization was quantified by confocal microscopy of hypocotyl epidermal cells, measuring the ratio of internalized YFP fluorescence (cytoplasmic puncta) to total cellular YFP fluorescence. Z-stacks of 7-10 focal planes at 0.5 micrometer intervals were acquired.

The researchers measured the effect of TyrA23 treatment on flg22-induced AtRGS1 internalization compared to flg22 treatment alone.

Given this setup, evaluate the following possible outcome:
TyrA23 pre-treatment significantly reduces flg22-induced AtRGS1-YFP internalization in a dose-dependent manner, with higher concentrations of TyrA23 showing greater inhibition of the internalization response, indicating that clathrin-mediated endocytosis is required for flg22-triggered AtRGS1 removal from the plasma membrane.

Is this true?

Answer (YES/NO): NO